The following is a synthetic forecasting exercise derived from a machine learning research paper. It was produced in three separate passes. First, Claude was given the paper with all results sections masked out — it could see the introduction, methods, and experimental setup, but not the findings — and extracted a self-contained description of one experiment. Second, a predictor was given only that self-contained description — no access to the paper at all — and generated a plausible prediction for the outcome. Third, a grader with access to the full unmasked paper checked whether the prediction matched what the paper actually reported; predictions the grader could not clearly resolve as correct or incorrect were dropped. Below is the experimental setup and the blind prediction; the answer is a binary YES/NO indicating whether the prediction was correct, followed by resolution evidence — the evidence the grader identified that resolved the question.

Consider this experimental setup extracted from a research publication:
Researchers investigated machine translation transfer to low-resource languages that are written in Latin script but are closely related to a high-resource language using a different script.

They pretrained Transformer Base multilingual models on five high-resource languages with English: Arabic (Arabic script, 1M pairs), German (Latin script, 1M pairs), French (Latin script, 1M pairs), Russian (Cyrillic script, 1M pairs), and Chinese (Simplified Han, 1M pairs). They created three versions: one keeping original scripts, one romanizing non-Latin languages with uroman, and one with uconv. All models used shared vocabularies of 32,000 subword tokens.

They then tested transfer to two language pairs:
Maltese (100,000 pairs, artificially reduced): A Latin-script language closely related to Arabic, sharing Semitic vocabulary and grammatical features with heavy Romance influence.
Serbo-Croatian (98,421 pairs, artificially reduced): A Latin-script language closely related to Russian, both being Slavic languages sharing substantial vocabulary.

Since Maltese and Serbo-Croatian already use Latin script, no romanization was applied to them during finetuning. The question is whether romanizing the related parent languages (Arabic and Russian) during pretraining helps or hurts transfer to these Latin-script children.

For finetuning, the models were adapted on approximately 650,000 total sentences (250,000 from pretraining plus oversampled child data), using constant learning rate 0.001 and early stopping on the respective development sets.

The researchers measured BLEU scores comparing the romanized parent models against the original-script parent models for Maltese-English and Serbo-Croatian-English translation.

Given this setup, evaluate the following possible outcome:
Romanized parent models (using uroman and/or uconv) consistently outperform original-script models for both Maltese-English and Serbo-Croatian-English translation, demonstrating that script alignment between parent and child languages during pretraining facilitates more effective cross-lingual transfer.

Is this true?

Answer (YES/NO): NO